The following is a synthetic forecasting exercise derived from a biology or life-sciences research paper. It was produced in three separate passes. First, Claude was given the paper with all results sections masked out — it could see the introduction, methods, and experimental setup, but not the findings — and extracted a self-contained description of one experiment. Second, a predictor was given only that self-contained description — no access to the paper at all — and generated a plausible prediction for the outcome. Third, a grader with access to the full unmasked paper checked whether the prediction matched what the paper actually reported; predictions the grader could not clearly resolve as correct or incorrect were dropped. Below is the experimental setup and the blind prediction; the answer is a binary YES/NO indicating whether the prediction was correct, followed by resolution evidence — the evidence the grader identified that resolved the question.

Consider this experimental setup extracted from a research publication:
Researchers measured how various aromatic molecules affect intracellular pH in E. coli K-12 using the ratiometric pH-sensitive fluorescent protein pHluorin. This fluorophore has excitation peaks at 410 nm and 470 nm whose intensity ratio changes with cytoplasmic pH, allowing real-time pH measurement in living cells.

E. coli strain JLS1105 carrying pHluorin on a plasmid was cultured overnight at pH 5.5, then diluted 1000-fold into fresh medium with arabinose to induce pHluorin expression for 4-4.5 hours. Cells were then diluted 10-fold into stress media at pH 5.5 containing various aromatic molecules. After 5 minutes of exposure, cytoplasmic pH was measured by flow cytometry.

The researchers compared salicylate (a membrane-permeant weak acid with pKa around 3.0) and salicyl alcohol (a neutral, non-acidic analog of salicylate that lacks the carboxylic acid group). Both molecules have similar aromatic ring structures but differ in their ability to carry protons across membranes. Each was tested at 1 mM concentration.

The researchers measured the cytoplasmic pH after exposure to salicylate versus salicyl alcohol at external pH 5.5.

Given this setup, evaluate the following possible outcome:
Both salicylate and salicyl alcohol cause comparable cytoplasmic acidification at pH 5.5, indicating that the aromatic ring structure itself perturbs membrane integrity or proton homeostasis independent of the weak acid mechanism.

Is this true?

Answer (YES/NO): NO